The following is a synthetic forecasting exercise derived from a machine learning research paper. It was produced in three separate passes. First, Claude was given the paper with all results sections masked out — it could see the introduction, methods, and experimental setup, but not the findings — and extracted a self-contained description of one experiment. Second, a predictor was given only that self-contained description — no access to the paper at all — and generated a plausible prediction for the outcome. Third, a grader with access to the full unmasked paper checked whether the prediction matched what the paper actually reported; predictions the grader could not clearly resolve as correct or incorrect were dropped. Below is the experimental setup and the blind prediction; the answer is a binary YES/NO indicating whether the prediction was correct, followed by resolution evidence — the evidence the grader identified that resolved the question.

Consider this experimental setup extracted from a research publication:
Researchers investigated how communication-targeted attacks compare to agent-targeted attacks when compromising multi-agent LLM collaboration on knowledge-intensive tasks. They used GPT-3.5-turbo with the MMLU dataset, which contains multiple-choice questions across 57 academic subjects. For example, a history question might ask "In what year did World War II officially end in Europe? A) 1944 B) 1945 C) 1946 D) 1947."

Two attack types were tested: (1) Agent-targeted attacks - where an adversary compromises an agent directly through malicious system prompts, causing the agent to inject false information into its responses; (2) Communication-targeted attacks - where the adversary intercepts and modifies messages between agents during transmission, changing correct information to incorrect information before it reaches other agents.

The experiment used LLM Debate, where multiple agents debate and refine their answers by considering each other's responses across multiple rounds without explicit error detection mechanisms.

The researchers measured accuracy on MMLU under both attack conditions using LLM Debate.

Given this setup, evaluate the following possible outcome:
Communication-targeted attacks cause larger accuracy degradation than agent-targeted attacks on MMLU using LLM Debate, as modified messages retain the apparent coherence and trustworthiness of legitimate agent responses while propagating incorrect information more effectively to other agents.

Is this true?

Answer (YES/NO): YES